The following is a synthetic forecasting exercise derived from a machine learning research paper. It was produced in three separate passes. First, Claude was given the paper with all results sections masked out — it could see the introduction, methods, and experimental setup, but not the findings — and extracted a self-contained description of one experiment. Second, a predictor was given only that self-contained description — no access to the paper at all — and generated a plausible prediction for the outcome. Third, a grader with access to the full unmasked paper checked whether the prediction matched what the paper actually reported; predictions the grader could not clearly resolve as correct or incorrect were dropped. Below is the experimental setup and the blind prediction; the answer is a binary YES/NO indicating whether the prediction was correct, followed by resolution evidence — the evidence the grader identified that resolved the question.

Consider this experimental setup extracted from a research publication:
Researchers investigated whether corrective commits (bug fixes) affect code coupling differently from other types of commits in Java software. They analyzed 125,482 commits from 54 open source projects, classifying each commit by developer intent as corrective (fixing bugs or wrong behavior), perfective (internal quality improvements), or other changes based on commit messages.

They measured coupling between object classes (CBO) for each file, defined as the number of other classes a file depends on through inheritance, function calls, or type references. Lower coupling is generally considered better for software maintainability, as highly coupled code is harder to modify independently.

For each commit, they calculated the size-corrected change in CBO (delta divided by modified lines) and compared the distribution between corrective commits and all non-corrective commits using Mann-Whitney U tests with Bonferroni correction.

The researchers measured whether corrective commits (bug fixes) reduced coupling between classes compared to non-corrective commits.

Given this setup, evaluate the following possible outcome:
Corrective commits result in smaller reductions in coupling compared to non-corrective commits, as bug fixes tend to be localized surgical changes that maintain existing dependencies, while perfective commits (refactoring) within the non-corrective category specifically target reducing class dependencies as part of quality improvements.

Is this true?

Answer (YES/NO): NO